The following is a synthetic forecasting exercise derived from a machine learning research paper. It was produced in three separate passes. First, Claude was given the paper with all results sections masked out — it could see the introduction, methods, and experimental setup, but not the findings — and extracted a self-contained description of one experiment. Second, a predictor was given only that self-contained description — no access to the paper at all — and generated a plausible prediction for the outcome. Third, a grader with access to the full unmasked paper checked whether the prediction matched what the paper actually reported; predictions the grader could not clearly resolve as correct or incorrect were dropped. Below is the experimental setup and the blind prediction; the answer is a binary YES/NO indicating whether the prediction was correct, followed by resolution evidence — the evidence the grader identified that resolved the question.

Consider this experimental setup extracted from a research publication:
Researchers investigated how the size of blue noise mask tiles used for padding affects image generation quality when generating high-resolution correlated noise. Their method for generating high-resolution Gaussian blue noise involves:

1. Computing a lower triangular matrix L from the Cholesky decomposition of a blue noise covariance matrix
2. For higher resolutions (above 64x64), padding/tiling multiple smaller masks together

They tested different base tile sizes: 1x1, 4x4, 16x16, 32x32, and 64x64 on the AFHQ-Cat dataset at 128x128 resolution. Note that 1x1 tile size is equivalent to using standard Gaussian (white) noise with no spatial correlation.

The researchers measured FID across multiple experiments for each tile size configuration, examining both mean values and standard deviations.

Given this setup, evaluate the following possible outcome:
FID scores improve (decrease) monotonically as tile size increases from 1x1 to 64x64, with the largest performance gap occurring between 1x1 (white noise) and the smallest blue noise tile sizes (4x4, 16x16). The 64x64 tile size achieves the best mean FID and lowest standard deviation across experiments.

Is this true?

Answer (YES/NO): NO